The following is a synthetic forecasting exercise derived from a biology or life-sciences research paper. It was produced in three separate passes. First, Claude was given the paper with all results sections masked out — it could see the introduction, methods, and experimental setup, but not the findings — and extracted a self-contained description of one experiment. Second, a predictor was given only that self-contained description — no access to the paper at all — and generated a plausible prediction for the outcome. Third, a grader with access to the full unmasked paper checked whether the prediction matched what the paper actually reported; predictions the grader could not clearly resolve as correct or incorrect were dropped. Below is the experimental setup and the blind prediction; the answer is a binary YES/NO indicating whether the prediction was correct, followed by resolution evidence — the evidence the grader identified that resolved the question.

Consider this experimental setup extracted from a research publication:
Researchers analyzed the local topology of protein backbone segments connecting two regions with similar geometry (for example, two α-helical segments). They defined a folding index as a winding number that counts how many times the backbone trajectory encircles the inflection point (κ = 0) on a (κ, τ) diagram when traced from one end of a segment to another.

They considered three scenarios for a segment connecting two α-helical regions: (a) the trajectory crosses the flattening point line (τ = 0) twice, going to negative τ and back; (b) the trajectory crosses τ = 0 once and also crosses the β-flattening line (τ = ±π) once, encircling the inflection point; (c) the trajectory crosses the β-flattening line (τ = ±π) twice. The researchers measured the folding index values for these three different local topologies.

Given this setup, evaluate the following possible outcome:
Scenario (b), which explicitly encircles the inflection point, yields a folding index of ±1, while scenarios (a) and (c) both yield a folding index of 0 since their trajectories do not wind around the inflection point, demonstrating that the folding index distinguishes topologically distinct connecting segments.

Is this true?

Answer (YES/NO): YES